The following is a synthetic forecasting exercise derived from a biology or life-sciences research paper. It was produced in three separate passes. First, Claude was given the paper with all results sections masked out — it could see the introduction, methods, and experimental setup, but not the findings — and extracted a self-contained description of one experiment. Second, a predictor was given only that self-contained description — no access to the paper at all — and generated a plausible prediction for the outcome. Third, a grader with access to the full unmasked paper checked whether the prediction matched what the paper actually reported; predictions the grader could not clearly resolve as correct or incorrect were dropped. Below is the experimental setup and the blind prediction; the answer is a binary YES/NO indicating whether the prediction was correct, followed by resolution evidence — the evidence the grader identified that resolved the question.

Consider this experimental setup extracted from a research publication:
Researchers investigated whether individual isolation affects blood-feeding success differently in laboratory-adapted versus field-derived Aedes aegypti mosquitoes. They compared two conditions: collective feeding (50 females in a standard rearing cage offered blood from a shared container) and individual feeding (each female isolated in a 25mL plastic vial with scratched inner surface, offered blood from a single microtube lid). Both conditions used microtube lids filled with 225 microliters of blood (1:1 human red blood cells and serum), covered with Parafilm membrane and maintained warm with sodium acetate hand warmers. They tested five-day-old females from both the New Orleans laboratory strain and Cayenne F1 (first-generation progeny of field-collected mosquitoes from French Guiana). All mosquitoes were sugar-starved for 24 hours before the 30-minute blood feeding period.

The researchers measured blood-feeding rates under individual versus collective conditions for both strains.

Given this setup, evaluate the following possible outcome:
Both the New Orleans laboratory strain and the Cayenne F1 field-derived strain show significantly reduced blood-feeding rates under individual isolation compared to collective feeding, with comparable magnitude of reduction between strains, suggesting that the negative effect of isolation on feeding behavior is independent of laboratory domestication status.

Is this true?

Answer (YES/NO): NO